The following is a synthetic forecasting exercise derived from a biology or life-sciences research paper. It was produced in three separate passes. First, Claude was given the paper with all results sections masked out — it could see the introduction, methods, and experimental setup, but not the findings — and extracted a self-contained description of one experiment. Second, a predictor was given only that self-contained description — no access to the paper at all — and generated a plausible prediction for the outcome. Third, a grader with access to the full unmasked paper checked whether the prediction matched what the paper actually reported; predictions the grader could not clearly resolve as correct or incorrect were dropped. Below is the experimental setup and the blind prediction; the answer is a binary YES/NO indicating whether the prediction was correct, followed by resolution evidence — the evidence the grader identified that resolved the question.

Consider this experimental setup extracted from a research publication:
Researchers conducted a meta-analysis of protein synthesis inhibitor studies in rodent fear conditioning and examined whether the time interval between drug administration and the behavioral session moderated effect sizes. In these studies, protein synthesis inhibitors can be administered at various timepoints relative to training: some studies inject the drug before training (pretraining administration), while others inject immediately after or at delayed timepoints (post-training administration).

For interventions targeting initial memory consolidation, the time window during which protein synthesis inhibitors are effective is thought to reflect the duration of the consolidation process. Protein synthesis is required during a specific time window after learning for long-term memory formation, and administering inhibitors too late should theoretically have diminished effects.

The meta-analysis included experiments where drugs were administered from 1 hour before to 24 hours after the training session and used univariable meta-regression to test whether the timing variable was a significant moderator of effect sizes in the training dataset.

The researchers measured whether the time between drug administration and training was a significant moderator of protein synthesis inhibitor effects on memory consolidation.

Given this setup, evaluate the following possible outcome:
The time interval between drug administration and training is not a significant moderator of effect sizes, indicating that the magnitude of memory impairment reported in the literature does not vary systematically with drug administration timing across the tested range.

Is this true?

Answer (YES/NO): NO